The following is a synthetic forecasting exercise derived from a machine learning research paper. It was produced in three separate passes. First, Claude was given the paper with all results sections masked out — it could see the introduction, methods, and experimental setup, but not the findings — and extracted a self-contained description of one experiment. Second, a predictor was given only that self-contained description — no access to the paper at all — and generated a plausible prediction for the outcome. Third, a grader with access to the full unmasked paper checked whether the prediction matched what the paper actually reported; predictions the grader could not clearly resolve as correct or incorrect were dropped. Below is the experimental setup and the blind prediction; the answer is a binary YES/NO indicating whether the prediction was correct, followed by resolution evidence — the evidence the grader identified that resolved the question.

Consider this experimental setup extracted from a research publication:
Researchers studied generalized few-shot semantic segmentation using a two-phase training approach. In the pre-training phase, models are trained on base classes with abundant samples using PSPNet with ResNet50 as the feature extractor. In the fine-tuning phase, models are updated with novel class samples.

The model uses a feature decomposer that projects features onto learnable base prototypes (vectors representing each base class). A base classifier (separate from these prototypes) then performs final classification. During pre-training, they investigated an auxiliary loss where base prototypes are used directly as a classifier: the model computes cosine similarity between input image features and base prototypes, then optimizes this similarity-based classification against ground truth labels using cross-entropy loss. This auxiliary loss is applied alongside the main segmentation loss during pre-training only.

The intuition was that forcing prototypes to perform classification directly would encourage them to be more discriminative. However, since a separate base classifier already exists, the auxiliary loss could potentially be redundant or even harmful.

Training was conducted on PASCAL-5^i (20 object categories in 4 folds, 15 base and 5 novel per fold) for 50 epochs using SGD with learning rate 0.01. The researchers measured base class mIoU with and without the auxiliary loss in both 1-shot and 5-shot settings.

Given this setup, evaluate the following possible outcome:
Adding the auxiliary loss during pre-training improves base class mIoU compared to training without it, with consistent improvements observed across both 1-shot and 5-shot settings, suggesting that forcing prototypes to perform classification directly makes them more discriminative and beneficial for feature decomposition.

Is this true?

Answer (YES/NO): YES